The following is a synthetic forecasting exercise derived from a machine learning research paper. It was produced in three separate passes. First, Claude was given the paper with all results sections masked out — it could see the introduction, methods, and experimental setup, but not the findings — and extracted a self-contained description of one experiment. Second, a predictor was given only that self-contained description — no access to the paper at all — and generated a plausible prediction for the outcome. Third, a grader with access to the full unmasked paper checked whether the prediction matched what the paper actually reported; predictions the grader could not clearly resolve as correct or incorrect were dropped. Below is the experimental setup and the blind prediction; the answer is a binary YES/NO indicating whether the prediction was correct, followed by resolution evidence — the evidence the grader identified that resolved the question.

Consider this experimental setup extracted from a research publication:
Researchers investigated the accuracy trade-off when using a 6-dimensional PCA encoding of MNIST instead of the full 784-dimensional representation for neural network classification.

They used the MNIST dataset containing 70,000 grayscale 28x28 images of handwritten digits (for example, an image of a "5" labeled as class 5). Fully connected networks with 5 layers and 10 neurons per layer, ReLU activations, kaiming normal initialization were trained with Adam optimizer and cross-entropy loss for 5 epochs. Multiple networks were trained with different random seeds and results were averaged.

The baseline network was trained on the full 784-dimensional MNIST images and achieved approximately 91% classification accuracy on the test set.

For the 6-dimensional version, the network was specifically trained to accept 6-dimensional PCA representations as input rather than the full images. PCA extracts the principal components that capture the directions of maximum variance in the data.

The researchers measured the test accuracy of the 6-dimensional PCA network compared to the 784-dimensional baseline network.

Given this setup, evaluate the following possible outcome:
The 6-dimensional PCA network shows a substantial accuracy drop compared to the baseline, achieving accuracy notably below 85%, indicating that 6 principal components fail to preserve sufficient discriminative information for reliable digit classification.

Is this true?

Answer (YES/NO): YES